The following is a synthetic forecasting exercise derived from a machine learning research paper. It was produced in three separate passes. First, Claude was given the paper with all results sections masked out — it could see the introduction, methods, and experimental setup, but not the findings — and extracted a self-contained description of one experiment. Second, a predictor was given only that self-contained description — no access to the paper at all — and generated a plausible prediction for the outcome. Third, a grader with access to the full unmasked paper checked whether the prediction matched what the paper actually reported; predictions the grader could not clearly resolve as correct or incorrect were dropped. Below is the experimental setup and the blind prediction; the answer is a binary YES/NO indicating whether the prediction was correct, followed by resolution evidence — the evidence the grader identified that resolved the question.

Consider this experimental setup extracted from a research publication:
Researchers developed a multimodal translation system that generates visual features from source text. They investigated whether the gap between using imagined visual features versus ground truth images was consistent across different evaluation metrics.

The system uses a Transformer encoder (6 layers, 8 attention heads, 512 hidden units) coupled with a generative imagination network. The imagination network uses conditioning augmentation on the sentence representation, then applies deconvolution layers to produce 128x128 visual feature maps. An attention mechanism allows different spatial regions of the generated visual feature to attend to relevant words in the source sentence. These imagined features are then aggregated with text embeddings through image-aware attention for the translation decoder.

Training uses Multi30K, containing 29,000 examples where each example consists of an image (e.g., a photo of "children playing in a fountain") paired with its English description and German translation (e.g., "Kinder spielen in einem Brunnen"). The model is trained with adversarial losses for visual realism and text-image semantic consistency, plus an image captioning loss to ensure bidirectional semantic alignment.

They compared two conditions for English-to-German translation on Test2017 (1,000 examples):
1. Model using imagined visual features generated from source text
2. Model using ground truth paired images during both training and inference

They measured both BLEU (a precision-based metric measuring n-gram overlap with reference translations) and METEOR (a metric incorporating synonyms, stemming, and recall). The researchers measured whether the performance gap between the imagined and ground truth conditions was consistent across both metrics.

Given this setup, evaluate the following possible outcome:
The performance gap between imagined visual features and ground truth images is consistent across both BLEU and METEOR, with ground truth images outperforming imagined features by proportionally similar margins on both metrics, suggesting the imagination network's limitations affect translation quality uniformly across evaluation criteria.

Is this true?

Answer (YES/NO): NO